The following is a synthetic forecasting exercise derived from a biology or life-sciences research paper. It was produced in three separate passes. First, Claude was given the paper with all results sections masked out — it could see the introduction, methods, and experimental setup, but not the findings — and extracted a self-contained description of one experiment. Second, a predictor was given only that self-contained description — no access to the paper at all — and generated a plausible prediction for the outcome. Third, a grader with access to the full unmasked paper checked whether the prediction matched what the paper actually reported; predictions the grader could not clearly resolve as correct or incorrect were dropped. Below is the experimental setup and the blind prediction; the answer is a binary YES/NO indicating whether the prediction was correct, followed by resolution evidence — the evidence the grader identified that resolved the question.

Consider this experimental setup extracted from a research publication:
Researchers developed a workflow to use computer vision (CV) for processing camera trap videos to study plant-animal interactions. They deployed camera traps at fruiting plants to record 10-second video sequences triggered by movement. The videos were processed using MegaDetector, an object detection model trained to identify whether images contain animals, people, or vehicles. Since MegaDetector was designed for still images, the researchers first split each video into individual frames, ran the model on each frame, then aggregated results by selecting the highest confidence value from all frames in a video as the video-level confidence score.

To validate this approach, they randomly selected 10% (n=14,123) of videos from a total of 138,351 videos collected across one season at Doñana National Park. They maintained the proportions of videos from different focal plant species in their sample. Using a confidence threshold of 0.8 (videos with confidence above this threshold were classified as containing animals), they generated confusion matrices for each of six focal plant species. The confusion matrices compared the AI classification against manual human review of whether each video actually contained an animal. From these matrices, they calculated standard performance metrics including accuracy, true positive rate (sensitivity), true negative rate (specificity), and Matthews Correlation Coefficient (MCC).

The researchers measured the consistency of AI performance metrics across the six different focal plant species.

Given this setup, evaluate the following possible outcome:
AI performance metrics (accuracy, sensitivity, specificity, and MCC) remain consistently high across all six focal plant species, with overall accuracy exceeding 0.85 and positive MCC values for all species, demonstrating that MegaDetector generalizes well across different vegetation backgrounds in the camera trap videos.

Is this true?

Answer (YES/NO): NO